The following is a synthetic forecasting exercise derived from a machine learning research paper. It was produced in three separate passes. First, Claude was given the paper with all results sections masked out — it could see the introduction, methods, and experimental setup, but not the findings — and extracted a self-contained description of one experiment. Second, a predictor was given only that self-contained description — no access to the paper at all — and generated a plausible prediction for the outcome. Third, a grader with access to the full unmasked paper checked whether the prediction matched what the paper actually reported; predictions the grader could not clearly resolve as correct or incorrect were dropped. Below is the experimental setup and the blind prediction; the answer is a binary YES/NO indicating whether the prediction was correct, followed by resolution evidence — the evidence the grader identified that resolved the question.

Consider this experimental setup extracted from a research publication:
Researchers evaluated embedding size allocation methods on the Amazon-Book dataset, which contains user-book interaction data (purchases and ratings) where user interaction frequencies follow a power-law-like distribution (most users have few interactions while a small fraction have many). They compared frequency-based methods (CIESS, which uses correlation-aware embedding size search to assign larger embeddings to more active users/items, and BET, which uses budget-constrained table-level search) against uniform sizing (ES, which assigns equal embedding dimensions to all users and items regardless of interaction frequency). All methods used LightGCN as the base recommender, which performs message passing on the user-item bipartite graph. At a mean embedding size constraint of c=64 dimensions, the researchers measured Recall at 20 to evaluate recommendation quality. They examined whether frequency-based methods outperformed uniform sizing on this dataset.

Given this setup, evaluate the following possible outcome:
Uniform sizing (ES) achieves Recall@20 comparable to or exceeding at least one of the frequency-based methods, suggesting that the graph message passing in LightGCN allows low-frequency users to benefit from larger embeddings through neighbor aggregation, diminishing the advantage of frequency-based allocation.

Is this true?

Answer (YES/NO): NO